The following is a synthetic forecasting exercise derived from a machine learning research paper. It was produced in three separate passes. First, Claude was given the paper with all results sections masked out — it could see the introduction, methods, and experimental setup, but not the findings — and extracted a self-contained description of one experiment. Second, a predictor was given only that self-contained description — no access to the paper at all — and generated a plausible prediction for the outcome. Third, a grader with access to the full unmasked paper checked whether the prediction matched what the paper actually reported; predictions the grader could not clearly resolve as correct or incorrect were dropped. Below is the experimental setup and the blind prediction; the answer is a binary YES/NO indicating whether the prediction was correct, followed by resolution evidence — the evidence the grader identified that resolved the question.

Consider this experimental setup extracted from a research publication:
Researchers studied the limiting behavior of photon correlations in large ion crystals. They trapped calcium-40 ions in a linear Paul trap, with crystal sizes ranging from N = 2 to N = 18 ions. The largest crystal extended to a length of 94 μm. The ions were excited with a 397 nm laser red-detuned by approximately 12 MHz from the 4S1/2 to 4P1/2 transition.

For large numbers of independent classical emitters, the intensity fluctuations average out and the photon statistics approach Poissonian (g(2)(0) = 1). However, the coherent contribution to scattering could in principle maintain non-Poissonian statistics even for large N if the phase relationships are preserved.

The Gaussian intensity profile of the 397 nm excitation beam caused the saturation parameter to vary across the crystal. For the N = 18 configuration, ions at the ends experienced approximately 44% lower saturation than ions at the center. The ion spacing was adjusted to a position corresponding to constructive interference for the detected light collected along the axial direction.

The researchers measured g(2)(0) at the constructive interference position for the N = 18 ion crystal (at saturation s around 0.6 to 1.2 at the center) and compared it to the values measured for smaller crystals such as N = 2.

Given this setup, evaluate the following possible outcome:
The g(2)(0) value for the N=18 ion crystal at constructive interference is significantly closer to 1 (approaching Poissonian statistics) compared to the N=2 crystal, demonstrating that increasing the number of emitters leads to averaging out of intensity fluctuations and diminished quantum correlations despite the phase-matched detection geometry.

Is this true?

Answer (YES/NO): NO